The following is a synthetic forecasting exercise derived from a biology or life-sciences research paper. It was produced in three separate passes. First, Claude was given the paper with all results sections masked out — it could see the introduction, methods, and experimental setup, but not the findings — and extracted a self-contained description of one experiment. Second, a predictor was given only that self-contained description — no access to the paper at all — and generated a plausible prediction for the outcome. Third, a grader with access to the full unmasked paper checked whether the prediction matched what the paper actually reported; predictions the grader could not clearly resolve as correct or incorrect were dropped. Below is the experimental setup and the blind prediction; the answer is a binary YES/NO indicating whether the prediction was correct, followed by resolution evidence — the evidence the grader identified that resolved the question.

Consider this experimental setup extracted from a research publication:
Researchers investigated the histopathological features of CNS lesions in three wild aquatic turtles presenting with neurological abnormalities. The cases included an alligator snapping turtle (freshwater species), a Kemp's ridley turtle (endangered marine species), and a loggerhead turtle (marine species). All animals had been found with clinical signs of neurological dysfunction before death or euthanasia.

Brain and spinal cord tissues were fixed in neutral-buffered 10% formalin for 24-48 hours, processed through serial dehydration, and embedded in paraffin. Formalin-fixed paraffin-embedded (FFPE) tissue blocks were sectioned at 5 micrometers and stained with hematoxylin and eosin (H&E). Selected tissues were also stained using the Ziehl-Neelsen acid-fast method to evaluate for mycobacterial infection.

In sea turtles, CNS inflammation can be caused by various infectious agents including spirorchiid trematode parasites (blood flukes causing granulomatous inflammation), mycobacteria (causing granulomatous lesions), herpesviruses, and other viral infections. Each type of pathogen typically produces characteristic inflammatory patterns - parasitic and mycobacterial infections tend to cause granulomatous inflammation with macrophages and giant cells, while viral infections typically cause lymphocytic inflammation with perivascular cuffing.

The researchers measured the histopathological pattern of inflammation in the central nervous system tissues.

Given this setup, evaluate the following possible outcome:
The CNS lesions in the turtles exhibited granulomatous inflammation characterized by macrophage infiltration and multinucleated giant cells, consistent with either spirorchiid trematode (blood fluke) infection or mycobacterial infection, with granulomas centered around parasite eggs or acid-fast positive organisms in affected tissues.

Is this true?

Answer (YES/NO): NO